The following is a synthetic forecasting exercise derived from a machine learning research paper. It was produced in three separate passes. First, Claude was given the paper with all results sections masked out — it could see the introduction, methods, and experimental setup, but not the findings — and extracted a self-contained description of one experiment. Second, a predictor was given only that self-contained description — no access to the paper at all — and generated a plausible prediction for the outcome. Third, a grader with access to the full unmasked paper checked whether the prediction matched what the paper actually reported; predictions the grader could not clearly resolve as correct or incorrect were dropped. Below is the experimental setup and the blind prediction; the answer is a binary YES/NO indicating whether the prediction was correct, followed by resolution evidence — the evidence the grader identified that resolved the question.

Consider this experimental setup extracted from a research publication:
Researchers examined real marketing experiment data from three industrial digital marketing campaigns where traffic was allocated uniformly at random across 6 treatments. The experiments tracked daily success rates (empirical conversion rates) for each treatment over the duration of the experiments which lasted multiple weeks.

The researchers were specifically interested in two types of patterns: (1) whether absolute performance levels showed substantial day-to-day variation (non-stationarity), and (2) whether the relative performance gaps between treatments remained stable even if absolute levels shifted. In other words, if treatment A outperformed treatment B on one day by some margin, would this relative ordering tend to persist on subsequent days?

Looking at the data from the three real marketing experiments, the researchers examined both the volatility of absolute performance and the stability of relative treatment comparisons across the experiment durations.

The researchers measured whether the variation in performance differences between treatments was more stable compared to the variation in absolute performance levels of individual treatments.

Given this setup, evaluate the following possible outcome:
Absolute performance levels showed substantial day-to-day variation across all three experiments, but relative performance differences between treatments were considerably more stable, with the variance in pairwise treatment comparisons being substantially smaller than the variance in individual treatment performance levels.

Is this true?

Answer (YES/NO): YES